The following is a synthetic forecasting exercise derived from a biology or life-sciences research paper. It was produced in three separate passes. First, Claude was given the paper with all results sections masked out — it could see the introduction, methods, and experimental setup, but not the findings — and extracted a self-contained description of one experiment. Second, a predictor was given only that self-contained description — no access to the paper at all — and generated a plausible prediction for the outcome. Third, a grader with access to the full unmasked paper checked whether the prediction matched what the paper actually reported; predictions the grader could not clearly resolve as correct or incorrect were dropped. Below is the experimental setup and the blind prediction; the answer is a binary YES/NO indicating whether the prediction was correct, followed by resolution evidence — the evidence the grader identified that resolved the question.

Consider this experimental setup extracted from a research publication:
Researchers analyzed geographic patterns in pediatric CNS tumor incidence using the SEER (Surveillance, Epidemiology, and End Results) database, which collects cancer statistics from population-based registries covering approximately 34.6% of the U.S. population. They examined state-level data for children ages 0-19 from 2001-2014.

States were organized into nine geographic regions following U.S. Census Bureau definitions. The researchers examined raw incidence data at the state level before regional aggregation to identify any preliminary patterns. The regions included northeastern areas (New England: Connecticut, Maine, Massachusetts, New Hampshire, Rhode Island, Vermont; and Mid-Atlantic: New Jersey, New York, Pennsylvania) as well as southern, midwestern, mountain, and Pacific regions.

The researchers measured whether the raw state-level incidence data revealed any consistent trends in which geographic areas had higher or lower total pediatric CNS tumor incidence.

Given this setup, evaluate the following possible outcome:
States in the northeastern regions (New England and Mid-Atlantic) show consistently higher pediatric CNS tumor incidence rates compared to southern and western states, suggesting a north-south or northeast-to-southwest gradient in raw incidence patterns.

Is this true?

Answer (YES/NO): NO